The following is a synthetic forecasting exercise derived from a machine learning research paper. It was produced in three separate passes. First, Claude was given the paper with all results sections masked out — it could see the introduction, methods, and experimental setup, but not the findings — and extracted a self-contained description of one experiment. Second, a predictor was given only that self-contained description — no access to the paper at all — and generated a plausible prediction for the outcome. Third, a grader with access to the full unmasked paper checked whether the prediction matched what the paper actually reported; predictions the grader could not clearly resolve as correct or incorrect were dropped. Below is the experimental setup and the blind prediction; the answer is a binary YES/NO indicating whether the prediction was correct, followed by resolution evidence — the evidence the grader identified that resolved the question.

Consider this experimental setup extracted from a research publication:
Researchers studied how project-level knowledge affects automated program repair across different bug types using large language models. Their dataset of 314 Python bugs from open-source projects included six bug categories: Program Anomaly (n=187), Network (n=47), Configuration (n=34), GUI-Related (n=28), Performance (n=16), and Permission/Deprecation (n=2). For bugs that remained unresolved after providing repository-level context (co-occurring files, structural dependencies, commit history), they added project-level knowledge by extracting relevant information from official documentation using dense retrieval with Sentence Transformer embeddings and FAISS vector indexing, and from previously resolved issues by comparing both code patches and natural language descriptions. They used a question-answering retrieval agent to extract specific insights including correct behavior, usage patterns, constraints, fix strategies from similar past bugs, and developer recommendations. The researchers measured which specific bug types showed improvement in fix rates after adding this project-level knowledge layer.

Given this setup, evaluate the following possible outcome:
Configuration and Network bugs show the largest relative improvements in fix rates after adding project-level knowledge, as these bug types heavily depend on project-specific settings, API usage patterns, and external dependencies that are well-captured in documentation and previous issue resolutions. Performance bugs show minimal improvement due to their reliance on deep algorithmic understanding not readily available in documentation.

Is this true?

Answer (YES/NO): NO